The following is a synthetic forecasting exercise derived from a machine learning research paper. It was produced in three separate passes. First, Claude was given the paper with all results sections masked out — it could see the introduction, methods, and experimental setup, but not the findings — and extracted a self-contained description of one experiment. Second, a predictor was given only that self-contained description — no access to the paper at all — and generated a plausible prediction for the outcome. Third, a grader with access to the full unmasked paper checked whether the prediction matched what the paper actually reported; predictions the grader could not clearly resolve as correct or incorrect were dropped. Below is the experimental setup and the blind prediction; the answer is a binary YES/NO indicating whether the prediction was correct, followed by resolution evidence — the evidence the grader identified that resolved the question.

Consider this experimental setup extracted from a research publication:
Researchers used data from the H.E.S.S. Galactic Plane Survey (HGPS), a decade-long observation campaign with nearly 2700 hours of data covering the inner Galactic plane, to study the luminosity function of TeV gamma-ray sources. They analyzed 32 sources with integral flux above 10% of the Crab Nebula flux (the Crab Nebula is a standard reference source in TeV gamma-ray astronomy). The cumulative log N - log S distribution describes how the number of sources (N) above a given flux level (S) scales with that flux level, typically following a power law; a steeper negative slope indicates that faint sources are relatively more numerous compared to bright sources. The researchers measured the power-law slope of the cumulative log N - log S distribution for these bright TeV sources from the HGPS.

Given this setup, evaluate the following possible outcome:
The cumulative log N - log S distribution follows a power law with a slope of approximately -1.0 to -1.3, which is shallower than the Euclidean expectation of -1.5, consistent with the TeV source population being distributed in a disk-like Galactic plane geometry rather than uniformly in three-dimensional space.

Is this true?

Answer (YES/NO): YES